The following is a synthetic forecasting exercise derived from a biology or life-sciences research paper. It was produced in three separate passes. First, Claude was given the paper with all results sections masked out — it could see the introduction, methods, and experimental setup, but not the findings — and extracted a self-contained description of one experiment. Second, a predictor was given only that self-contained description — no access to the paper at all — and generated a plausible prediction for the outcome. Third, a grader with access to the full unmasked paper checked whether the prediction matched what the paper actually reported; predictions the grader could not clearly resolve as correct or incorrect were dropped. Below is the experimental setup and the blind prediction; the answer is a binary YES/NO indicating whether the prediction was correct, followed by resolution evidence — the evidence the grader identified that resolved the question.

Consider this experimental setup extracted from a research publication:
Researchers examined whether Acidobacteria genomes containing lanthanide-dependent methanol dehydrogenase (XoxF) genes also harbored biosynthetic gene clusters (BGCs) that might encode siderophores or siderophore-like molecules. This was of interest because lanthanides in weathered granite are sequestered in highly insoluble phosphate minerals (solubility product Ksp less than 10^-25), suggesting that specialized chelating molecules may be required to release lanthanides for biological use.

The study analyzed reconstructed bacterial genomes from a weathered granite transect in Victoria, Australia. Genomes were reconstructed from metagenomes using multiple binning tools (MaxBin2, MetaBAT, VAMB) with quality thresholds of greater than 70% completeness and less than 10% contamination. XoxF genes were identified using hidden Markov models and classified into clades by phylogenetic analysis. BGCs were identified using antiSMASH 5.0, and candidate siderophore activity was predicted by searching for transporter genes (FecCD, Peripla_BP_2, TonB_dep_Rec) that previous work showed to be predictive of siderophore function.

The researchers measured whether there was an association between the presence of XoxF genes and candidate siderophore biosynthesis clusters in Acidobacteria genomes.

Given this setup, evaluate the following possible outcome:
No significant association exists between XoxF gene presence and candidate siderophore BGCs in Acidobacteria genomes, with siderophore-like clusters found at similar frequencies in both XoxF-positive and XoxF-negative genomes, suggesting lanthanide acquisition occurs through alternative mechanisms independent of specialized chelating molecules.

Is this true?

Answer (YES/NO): NO